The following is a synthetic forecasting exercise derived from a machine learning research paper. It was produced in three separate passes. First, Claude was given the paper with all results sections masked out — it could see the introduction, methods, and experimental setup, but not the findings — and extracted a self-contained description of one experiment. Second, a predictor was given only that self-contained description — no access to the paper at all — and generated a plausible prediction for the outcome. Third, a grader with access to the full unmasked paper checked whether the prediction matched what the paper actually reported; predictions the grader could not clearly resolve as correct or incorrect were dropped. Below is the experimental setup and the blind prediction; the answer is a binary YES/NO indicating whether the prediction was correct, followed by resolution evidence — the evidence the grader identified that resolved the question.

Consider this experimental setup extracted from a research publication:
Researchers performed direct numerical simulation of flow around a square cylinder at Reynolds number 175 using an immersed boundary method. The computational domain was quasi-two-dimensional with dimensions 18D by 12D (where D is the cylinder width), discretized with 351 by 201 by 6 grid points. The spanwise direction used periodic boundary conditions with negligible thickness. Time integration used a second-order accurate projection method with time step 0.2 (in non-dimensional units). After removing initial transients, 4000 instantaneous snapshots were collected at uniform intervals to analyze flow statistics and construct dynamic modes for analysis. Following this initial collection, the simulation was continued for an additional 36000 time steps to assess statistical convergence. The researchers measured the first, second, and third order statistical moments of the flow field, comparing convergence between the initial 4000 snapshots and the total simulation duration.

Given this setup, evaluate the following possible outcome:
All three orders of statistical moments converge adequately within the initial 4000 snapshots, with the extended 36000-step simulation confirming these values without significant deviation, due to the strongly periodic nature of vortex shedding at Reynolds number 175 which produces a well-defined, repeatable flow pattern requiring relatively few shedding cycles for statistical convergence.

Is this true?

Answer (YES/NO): YES